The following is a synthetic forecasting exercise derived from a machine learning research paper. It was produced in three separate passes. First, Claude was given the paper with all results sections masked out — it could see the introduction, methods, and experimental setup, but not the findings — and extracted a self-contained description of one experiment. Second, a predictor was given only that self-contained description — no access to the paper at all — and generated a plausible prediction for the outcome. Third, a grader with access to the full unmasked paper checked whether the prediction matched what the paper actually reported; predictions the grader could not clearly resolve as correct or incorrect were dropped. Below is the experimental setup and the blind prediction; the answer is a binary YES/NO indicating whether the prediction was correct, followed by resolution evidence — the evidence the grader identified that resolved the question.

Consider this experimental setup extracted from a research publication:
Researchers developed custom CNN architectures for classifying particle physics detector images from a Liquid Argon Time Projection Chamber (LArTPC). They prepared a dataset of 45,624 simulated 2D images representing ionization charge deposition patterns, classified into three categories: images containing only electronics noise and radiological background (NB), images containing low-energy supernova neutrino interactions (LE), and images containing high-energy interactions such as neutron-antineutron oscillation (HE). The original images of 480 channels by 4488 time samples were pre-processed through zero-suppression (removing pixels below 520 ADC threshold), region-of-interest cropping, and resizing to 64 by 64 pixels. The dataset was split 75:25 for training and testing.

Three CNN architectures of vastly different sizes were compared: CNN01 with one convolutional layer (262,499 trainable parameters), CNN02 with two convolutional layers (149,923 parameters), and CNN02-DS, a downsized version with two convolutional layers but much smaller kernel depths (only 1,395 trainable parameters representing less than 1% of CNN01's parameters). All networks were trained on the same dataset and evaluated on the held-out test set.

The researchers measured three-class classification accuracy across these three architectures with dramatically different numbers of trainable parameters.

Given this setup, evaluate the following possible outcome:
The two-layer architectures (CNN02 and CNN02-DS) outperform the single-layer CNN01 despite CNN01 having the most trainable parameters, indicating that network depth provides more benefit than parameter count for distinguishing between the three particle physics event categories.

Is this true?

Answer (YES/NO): NO